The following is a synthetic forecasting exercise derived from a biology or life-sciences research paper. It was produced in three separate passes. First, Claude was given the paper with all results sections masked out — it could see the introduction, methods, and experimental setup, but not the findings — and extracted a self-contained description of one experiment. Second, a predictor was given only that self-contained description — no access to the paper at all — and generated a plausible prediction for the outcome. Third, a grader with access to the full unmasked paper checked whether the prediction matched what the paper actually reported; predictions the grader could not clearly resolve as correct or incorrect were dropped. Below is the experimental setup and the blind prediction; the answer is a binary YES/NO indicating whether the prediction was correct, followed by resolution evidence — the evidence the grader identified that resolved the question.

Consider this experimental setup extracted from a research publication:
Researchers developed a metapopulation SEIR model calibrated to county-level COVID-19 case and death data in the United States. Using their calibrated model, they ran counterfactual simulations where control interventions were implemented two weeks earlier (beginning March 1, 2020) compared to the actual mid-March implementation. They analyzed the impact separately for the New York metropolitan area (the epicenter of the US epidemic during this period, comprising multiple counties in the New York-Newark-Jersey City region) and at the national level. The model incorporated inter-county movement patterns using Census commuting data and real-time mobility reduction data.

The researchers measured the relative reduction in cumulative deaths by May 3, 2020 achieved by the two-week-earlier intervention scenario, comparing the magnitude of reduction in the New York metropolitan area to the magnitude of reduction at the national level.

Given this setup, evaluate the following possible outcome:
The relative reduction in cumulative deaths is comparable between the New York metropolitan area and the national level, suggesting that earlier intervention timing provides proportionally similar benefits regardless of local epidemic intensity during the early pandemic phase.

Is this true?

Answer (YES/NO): NO